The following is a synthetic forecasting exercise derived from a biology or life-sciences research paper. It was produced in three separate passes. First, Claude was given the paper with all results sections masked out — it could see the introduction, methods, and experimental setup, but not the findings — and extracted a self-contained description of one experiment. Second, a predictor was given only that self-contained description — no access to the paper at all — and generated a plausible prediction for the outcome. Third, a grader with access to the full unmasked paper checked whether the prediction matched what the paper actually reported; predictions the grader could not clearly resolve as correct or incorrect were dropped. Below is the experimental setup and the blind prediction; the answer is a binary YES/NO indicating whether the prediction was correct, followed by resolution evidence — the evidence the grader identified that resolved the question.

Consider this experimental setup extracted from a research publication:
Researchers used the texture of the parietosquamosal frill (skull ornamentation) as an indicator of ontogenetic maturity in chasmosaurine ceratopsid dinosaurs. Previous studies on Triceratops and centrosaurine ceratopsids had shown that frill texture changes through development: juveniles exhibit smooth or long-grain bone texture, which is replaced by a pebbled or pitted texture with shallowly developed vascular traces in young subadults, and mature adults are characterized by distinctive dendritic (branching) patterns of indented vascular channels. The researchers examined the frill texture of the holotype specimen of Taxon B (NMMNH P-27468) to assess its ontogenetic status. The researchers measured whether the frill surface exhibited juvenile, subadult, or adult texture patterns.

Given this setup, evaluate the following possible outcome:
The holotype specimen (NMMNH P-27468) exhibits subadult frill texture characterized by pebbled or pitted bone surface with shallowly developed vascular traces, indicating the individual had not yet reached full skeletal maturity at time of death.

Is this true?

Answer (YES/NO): YES